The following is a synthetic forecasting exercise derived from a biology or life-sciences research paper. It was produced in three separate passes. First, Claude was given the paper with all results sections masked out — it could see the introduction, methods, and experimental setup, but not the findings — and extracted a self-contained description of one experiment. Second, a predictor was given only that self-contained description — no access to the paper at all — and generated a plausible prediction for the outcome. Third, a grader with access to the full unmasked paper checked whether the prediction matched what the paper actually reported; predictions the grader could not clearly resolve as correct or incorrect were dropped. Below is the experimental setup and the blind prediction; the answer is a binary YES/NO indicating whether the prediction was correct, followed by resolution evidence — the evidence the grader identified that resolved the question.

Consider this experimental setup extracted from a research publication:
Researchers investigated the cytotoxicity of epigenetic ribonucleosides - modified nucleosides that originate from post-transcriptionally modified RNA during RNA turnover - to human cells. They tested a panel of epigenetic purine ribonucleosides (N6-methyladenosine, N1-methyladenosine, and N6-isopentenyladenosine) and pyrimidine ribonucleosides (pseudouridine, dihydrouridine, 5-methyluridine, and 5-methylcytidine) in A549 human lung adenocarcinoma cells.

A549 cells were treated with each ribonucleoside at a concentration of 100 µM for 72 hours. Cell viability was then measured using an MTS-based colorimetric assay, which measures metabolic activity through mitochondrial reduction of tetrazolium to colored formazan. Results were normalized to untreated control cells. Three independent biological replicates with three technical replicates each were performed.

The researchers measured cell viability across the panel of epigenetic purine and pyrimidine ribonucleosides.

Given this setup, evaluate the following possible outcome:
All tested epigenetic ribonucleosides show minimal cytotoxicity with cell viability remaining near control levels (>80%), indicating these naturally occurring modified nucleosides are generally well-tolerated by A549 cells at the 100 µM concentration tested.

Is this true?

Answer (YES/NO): NO